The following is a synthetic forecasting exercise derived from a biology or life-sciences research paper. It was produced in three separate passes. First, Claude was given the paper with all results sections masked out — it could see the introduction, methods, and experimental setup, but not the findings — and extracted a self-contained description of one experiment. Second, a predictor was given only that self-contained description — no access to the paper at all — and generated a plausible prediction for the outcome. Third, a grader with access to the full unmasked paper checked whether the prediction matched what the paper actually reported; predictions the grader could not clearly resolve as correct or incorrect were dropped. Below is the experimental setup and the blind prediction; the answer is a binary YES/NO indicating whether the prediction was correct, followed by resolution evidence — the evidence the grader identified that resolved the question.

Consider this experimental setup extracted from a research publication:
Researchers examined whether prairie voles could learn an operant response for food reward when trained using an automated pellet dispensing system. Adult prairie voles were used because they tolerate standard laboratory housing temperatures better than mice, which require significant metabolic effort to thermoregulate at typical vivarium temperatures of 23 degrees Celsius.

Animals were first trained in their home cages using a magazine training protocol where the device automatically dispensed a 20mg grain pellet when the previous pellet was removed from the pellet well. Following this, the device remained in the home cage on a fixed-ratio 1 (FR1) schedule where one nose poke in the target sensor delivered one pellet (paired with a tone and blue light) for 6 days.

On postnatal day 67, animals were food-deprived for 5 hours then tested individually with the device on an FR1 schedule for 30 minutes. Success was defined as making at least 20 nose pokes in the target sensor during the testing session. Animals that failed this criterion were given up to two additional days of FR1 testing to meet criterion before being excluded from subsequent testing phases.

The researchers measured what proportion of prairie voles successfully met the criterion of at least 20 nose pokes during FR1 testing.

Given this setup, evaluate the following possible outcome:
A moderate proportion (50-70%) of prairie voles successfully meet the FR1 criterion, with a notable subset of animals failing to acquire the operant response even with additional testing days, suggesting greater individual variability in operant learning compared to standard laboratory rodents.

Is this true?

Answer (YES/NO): NO